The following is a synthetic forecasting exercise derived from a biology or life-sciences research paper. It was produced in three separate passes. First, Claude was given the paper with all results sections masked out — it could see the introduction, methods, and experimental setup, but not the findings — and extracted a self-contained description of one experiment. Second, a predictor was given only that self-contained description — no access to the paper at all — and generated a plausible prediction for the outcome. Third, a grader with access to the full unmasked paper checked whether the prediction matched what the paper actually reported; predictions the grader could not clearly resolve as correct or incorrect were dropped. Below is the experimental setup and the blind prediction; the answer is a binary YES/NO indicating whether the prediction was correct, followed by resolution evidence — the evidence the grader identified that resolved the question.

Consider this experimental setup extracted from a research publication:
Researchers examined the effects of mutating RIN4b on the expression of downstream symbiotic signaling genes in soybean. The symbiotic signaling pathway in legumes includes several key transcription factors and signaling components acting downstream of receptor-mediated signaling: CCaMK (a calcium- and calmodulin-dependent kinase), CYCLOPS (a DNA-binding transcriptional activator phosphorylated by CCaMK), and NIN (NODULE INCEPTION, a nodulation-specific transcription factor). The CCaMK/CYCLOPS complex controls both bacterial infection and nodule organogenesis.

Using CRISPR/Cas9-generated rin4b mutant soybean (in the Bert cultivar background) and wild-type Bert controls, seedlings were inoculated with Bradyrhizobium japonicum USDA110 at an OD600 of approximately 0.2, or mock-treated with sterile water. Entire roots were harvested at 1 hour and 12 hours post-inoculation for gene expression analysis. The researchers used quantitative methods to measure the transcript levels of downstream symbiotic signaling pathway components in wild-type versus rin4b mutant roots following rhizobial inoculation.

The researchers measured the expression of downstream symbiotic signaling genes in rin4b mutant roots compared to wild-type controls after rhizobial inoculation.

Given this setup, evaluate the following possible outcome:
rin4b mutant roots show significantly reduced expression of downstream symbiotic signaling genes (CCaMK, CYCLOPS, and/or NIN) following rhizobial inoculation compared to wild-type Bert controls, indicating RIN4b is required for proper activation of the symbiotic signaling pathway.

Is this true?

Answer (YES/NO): YES